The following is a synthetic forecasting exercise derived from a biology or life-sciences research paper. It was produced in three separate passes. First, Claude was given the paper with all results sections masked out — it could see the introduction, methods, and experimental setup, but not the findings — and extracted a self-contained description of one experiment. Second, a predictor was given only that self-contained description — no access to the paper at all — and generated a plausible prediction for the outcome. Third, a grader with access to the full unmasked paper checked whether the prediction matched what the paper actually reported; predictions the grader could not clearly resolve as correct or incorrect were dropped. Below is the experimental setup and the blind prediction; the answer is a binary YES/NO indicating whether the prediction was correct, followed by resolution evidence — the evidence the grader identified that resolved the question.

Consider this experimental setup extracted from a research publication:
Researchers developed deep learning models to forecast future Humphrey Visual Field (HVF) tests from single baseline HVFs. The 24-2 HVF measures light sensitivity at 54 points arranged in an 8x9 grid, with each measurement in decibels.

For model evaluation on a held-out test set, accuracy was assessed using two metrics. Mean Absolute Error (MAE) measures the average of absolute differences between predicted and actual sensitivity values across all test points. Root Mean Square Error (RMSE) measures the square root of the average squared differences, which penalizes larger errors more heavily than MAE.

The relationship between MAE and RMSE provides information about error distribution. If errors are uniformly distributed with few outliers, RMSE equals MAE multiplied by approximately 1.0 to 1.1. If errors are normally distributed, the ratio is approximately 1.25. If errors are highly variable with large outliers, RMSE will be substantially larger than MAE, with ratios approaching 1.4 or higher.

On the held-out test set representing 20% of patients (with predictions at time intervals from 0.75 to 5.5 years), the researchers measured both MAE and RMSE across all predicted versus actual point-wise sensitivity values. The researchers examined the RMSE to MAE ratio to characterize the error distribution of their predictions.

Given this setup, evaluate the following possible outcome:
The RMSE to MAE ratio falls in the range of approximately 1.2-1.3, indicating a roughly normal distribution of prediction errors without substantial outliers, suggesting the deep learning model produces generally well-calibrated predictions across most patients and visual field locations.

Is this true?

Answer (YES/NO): NO